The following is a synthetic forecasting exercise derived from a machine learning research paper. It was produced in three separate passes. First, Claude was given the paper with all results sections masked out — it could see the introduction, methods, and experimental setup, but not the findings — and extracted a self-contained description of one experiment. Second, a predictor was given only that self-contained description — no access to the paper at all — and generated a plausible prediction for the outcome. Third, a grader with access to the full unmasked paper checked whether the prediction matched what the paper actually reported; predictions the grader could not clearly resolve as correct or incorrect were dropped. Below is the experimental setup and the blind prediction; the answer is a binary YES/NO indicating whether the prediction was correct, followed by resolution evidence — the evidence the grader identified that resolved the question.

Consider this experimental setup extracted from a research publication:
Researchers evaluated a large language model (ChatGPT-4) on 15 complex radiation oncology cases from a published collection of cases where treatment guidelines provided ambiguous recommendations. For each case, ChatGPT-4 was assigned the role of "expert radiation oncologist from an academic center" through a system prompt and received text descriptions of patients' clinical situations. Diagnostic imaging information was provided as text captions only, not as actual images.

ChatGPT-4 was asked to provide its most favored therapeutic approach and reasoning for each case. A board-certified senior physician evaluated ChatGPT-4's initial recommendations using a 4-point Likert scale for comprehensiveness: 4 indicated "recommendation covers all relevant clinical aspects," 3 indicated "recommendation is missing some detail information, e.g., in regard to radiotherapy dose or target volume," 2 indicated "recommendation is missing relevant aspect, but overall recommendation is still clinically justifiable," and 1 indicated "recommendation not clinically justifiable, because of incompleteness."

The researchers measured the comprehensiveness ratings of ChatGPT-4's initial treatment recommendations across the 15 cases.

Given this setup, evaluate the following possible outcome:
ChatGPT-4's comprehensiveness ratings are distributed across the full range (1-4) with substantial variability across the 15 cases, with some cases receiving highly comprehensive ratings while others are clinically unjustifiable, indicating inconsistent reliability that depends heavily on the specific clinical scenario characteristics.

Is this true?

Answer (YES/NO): NO